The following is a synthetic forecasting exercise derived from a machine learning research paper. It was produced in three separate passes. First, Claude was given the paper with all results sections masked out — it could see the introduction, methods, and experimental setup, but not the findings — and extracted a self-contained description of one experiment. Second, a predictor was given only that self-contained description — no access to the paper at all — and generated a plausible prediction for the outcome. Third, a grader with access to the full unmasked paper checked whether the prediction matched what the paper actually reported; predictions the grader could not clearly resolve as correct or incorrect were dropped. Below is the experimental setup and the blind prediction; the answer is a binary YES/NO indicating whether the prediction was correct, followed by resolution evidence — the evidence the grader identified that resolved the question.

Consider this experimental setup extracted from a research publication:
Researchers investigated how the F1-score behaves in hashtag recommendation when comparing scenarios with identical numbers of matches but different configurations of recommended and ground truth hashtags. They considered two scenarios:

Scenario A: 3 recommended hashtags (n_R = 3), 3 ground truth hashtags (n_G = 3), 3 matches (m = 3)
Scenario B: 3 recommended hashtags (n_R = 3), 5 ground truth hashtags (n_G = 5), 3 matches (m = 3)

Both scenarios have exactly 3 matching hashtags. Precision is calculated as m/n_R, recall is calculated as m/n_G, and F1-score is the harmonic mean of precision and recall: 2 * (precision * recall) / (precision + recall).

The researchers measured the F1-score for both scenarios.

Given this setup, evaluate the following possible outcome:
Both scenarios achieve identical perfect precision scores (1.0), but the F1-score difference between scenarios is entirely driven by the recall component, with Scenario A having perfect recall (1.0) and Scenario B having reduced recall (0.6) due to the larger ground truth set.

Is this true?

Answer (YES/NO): YES